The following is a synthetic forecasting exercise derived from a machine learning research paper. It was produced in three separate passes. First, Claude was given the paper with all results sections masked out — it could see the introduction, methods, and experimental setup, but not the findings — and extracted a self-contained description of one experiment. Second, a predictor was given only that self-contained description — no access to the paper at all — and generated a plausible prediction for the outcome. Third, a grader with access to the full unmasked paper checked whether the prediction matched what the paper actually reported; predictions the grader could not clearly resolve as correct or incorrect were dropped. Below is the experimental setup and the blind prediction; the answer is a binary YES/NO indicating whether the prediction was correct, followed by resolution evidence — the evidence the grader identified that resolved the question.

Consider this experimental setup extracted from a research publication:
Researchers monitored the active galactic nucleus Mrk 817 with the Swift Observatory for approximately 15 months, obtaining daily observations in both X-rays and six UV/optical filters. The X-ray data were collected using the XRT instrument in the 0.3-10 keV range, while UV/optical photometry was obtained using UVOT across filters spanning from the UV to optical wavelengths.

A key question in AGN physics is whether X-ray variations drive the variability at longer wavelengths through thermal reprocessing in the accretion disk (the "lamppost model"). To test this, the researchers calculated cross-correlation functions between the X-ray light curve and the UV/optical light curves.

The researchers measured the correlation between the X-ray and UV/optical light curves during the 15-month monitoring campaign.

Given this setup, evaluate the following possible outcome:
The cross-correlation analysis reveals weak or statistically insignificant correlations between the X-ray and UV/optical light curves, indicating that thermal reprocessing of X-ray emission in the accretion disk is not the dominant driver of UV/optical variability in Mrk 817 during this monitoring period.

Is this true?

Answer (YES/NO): YES